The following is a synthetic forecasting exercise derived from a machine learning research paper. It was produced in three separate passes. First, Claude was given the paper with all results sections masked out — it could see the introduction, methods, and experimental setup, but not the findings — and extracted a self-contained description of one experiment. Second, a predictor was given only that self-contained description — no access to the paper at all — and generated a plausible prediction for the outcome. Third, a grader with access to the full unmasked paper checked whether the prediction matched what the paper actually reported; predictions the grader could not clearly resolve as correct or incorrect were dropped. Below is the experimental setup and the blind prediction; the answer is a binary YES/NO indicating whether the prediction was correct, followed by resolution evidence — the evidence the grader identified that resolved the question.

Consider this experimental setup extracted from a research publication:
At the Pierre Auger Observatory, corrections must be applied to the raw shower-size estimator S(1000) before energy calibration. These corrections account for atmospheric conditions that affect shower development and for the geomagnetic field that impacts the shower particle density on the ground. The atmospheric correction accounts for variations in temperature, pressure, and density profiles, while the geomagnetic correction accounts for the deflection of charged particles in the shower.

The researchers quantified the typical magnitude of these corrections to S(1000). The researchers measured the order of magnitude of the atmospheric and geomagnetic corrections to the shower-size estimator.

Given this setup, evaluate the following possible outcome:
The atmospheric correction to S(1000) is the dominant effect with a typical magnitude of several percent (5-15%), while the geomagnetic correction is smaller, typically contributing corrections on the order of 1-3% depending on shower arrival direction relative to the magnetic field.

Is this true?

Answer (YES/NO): NO